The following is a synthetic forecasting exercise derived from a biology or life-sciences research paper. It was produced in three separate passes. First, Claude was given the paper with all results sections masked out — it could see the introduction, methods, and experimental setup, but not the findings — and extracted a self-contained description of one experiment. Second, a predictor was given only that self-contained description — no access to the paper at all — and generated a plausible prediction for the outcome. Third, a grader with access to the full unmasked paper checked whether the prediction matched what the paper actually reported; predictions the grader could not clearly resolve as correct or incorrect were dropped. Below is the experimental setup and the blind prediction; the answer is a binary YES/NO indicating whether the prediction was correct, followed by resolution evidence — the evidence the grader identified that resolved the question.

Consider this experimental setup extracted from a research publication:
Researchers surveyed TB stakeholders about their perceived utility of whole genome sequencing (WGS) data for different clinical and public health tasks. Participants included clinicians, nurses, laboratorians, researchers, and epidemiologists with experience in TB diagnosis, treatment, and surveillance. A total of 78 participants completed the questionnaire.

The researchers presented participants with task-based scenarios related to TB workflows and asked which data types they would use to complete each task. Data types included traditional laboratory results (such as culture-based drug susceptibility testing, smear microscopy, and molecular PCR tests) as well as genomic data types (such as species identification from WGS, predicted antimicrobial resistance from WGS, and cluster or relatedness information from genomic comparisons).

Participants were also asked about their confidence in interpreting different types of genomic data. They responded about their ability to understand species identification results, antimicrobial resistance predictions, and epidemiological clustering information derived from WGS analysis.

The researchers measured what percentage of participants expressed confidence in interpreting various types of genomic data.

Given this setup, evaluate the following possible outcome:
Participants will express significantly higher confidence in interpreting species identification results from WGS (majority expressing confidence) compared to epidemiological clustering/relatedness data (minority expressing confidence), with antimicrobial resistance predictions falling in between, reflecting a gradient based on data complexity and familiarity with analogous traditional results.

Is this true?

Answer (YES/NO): NO